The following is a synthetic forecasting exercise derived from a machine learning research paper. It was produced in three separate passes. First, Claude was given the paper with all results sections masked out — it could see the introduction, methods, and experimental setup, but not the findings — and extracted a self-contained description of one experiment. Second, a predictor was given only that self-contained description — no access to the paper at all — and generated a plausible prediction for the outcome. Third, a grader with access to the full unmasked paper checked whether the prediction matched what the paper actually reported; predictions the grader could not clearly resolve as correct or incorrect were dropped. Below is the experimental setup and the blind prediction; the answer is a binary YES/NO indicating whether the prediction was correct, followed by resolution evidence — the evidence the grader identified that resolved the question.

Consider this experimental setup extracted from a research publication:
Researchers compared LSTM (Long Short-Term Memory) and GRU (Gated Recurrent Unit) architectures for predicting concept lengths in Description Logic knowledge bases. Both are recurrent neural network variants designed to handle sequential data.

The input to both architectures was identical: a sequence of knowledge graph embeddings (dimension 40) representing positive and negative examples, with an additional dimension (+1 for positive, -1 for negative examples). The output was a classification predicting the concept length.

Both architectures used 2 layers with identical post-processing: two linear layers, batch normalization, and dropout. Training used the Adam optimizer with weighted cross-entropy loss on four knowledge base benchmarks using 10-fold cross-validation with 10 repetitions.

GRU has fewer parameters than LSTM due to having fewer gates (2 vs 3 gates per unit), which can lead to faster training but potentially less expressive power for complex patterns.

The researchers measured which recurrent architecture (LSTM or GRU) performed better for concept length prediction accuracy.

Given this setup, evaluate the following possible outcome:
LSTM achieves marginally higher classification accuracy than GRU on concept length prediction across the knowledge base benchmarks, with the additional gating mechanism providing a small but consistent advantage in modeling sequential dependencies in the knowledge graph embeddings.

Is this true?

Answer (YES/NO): NO